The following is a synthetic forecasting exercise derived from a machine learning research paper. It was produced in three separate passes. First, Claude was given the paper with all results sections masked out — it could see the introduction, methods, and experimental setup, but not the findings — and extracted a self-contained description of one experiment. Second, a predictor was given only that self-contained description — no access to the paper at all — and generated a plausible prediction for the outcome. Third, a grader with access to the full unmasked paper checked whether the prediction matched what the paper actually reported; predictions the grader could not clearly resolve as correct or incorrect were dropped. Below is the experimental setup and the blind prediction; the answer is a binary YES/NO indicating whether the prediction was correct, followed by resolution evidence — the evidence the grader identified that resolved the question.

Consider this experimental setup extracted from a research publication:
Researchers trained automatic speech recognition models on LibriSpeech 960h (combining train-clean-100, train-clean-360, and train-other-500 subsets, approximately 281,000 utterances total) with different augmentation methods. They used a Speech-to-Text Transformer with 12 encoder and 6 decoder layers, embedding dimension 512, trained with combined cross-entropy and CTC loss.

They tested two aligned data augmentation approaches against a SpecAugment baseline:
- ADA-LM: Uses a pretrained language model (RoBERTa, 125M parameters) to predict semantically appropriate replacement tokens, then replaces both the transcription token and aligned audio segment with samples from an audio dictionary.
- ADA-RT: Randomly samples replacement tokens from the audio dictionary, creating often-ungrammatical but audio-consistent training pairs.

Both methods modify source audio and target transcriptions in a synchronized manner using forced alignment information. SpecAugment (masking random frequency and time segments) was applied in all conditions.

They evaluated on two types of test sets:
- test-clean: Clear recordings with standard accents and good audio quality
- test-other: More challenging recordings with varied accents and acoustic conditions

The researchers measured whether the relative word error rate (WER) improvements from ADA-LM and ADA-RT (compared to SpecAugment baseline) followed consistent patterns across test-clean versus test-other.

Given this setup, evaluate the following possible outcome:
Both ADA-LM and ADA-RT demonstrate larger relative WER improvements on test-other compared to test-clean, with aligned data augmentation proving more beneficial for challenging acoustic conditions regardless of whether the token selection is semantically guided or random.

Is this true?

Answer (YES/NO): NO